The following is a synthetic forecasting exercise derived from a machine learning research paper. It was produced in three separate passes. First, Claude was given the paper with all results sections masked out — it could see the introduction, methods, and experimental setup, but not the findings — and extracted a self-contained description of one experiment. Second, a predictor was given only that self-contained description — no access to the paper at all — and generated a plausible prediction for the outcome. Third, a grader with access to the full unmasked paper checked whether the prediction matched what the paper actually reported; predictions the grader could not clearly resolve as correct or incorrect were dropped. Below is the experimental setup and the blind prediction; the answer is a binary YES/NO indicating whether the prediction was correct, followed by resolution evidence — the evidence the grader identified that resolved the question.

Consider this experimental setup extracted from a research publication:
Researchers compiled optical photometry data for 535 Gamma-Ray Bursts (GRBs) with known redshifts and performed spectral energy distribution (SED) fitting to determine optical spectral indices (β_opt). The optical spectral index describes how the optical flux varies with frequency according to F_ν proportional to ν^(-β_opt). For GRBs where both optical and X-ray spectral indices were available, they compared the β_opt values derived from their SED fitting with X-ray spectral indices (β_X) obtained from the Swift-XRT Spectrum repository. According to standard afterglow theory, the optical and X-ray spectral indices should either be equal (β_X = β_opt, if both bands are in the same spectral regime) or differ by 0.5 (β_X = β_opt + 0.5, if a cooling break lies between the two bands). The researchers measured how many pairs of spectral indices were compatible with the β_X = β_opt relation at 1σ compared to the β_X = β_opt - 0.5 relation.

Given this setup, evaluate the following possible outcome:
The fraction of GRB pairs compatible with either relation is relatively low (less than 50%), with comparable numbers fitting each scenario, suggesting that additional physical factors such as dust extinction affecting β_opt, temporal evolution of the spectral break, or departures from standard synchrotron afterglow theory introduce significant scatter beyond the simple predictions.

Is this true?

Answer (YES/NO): NO